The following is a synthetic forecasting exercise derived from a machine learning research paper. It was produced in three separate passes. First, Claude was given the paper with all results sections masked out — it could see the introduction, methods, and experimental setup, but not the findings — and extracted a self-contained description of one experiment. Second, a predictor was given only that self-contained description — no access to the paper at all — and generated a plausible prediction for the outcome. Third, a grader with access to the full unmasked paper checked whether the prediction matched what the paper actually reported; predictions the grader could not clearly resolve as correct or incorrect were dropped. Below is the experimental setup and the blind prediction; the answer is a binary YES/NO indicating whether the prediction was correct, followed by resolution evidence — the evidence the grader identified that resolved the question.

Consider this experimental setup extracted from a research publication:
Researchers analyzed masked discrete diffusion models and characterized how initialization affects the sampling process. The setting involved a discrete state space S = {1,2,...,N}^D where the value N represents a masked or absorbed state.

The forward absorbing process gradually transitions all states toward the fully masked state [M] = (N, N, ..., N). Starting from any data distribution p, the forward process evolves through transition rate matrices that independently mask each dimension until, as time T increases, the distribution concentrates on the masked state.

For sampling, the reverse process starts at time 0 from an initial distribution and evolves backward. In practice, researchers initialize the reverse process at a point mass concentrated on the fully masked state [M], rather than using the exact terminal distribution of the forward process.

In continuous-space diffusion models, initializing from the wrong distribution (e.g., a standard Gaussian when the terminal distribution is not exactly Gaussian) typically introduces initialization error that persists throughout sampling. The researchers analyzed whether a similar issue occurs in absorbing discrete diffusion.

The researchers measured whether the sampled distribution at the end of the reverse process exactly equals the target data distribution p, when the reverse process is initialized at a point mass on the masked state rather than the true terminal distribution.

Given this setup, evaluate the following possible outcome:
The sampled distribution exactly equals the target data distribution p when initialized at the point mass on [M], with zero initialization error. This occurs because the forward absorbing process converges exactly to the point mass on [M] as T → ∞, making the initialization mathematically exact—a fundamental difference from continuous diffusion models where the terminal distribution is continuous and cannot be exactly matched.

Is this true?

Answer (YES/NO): YES